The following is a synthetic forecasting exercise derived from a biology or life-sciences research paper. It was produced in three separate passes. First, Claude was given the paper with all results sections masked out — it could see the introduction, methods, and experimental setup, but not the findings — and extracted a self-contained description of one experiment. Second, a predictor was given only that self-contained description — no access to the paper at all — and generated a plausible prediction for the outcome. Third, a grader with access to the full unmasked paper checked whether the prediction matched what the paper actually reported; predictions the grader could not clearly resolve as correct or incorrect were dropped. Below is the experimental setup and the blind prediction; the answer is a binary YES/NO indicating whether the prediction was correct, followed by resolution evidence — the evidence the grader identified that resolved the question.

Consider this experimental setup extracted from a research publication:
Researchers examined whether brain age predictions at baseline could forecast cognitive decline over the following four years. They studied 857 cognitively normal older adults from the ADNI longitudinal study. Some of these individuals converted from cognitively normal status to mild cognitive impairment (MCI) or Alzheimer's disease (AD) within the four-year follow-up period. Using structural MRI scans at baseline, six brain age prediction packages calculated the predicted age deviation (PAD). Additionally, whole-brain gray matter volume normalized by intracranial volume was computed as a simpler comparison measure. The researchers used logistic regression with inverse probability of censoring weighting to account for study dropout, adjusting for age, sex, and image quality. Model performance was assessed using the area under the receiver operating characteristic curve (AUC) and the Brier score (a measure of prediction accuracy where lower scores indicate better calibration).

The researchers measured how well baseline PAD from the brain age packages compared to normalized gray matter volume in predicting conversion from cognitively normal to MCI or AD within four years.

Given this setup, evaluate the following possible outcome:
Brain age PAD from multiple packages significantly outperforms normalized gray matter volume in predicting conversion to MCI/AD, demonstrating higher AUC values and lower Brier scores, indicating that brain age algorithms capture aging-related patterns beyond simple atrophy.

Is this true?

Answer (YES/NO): NO